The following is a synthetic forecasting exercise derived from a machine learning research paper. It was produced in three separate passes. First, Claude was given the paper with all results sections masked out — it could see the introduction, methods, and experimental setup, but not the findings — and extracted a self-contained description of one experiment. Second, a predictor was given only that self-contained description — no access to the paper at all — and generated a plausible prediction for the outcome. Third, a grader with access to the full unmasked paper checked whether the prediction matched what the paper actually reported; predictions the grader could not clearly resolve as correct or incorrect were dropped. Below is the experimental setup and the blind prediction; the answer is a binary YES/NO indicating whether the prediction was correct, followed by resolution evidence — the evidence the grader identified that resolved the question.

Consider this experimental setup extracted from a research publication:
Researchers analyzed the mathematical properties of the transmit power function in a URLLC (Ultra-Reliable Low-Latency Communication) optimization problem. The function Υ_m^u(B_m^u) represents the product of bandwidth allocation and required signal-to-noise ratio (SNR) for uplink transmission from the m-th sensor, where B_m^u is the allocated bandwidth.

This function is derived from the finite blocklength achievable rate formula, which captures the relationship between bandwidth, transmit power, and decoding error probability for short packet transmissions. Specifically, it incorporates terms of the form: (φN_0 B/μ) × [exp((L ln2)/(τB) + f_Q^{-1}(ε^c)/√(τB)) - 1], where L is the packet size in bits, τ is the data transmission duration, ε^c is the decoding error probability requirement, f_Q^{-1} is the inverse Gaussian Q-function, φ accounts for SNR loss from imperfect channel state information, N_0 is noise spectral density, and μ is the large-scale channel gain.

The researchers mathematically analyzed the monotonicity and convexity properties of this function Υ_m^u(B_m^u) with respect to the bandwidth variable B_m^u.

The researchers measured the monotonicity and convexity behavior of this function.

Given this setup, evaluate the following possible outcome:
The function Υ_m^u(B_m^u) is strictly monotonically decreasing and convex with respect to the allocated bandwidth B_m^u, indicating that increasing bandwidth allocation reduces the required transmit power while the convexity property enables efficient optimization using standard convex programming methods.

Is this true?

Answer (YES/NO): NO